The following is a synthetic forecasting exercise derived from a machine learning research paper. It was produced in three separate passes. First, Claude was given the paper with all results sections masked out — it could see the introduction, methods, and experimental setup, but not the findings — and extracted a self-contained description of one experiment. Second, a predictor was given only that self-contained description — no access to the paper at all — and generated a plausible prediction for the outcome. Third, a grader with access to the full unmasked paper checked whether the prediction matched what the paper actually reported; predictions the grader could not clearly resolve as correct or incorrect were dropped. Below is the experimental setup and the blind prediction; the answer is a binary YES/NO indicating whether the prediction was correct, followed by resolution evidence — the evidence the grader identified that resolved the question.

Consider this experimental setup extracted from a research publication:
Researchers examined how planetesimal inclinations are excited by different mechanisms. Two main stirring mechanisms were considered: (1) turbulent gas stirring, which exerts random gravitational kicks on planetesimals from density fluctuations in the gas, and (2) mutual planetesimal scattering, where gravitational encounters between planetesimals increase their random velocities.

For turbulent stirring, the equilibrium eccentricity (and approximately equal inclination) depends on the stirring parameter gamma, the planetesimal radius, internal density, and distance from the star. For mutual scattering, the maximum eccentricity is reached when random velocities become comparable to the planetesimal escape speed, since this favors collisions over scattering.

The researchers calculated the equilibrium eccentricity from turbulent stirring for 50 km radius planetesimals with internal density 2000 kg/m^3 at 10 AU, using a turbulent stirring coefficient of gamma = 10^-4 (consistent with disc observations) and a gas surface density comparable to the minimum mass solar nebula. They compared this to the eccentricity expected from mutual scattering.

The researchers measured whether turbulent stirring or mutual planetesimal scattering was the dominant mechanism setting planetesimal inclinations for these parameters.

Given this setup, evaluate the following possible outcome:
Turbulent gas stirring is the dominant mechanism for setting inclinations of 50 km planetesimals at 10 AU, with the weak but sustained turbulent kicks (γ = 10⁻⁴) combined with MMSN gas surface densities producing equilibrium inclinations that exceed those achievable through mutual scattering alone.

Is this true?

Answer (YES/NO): YES